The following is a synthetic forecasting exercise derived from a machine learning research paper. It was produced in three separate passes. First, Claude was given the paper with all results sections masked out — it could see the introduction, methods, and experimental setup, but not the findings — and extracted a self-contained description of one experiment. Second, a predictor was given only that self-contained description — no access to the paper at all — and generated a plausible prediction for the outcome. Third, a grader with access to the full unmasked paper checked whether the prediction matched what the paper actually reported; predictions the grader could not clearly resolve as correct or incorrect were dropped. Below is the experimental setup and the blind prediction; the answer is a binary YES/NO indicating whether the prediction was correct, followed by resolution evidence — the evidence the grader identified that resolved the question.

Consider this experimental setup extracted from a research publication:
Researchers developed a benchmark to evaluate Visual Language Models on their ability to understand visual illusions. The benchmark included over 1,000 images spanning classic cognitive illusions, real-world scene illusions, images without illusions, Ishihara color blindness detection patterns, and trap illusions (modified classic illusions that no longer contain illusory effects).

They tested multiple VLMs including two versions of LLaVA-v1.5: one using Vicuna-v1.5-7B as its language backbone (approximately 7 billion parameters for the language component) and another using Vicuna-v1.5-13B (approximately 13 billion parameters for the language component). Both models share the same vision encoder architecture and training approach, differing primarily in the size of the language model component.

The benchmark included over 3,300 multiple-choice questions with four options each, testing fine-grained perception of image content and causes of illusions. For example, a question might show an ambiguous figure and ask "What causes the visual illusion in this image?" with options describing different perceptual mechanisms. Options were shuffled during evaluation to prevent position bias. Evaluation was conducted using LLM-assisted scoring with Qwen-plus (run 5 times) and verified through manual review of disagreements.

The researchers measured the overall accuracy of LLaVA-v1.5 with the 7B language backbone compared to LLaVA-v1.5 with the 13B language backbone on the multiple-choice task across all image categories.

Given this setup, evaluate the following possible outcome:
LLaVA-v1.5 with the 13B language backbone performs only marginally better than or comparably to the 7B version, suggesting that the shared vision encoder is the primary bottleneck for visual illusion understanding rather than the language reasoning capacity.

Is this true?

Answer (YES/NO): NO